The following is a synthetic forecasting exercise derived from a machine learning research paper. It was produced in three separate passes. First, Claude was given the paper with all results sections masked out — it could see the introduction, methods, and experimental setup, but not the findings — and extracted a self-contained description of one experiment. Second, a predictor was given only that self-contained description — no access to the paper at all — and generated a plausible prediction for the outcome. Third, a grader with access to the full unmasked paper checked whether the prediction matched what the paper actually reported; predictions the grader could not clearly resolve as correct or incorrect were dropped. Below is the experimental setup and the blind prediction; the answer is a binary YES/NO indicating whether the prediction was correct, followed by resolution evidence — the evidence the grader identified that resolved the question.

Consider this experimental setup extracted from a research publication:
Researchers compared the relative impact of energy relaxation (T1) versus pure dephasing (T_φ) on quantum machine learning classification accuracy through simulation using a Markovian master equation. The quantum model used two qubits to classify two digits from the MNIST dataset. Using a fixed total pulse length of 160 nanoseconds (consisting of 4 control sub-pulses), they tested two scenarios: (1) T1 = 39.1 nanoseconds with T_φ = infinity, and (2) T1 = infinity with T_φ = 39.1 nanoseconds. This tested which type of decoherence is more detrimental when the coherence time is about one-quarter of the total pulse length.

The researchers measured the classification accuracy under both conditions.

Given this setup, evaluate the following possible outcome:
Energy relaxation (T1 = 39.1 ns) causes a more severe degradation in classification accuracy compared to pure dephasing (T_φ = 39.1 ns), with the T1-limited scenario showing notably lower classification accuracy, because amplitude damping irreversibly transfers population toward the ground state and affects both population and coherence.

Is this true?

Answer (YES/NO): YES